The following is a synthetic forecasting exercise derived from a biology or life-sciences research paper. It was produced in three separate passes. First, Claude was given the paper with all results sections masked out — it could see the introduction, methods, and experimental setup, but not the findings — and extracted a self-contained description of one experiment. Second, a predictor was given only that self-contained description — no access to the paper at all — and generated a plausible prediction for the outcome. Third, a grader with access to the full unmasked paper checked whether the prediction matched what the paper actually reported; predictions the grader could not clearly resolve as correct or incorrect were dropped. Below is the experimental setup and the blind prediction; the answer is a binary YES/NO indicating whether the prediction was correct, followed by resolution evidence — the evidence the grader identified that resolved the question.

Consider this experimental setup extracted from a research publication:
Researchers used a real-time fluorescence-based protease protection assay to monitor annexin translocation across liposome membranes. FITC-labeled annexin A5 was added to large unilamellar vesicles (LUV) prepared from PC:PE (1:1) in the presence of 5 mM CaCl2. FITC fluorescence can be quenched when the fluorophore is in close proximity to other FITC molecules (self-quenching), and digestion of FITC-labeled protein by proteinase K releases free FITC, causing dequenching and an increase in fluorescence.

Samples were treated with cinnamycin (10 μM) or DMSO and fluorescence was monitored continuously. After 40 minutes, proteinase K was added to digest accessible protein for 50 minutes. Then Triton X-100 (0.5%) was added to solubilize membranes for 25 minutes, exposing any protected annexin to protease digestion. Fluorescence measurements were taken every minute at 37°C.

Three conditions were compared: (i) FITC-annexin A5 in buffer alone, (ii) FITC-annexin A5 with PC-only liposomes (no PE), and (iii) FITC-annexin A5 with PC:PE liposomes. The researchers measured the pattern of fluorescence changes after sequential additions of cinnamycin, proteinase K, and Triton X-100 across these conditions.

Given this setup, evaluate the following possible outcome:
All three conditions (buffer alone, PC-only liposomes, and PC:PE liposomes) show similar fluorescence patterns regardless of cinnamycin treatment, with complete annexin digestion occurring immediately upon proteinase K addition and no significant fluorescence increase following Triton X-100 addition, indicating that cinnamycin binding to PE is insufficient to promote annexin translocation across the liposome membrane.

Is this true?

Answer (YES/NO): NO